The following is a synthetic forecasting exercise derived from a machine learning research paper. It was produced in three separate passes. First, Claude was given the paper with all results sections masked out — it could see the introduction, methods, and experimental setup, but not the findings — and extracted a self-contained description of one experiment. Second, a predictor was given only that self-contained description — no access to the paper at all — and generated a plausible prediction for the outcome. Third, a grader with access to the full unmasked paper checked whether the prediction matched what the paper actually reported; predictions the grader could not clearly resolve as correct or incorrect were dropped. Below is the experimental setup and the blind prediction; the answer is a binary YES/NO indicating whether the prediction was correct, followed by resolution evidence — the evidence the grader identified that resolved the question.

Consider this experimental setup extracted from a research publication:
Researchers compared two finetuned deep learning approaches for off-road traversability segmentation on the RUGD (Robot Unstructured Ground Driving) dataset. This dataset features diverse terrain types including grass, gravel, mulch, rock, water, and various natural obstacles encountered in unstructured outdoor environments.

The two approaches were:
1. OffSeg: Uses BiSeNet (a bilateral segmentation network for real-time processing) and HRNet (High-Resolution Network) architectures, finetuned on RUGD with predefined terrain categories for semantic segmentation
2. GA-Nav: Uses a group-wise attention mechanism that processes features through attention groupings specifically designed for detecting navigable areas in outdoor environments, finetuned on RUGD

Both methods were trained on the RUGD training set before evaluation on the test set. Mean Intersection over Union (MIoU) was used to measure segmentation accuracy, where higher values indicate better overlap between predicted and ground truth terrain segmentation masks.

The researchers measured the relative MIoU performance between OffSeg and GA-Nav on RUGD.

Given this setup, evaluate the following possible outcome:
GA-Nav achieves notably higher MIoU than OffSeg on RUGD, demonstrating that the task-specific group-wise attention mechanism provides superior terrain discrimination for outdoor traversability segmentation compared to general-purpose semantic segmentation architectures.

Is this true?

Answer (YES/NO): YES